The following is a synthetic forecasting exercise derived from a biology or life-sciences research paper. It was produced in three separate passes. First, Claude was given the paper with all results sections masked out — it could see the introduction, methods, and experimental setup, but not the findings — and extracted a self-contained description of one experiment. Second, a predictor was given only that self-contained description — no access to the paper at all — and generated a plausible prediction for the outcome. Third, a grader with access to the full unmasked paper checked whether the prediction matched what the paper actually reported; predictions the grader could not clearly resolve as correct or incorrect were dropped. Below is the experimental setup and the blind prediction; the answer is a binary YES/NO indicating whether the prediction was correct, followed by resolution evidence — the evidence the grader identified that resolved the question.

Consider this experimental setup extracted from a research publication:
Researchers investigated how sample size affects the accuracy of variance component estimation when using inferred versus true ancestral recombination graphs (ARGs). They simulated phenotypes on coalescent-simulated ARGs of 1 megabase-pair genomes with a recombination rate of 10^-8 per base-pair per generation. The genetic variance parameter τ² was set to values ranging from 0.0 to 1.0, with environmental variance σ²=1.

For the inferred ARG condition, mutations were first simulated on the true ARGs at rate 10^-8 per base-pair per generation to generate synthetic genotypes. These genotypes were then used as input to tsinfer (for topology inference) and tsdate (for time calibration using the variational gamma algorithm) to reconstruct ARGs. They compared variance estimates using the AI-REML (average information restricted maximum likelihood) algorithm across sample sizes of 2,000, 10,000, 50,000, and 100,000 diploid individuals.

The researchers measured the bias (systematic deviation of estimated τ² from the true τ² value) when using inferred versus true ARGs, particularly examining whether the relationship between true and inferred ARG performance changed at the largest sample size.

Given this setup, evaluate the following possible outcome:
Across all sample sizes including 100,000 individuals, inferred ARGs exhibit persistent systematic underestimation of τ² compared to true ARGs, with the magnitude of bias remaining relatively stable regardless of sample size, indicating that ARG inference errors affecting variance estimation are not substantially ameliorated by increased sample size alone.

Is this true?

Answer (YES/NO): NO